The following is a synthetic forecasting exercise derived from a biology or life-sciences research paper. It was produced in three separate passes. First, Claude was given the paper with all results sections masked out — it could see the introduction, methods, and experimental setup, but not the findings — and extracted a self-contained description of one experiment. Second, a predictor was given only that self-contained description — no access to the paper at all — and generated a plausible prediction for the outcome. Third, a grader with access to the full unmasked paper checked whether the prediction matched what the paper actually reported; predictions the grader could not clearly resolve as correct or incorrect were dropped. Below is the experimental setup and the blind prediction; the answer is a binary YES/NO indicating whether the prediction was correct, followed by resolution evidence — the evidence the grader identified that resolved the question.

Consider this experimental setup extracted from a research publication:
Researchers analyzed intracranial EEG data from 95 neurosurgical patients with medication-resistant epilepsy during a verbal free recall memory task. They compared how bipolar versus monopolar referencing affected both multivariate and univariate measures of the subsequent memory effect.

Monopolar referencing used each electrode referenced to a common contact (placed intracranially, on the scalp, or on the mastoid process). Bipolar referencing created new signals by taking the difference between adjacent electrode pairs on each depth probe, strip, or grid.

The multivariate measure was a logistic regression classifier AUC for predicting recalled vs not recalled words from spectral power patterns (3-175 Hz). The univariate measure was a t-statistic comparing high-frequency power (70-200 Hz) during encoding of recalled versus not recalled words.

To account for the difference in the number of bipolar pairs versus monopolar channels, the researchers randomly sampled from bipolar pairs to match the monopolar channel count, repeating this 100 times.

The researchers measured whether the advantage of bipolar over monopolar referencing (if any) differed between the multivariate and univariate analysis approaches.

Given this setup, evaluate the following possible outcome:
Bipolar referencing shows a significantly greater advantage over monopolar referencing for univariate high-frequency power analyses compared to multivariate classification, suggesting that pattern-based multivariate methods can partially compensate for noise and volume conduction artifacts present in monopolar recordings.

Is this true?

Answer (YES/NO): NO